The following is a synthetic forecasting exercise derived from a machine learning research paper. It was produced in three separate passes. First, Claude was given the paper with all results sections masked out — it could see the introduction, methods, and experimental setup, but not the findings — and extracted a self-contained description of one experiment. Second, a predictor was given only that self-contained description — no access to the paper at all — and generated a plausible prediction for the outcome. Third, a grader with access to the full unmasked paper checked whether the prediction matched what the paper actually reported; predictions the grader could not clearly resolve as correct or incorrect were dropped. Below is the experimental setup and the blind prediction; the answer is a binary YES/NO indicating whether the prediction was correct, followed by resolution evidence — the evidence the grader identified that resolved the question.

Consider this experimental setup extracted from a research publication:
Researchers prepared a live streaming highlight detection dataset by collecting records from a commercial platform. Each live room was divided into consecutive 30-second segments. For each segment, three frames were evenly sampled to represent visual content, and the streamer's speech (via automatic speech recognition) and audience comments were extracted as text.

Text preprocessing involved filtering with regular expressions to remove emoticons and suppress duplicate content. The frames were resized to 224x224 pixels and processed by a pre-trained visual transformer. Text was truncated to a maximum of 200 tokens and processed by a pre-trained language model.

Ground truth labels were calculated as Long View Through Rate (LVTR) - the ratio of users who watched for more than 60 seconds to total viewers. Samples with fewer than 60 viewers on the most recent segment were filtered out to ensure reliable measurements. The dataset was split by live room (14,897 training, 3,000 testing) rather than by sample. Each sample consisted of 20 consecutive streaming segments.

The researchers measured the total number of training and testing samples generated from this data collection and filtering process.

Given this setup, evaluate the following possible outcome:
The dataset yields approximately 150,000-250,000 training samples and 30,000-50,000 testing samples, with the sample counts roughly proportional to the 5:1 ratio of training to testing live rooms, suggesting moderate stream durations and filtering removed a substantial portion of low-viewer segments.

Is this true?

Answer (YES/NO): NO